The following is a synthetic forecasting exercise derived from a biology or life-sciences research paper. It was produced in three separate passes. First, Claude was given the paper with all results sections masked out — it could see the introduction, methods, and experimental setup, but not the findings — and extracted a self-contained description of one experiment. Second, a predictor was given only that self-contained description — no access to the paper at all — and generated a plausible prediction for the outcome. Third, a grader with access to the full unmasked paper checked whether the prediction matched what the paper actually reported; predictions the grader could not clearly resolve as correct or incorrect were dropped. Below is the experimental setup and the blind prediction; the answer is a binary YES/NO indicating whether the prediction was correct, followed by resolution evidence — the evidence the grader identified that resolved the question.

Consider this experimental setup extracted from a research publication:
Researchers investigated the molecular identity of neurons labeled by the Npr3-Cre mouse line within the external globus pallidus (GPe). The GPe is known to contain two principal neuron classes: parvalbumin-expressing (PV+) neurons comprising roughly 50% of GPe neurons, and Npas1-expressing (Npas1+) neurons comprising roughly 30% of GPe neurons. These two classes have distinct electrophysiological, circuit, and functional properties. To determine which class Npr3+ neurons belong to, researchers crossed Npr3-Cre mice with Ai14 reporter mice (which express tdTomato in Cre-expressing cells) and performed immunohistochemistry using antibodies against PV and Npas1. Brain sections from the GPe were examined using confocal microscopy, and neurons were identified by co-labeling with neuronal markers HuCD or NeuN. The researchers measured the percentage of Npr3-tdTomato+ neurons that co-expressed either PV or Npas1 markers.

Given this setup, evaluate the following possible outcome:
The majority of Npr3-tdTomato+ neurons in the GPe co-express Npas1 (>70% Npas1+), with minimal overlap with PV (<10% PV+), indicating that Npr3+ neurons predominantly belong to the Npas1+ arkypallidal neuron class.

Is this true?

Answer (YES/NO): NO